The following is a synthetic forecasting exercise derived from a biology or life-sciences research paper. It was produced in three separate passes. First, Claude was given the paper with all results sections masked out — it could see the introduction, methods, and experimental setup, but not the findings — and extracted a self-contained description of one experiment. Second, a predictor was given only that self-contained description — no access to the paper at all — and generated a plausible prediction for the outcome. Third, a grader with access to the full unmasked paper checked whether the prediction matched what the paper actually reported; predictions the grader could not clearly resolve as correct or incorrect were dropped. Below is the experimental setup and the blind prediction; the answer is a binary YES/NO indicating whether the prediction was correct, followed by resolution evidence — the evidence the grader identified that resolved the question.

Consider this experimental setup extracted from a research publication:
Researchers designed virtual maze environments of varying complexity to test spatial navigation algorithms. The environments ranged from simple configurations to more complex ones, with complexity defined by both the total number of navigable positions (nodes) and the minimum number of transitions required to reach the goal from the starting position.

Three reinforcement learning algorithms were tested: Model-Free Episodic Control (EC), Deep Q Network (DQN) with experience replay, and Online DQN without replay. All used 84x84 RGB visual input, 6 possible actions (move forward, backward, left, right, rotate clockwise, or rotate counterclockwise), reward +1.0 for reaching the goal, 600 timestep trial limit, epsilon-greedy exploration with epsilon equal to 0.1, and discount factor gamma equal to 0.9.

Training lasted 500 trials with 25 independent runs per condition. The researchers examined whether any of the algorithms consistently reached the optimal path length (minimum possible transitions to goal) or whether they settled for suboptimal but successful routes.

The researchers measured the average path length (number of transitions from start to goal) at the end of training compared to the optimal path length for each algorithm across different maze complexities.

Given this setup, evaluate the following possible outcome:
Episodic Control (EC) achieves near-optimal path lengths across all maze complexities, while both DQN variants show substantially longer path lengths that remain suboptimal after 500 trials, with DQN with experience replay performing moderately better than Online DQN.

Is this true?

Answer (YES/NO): NO